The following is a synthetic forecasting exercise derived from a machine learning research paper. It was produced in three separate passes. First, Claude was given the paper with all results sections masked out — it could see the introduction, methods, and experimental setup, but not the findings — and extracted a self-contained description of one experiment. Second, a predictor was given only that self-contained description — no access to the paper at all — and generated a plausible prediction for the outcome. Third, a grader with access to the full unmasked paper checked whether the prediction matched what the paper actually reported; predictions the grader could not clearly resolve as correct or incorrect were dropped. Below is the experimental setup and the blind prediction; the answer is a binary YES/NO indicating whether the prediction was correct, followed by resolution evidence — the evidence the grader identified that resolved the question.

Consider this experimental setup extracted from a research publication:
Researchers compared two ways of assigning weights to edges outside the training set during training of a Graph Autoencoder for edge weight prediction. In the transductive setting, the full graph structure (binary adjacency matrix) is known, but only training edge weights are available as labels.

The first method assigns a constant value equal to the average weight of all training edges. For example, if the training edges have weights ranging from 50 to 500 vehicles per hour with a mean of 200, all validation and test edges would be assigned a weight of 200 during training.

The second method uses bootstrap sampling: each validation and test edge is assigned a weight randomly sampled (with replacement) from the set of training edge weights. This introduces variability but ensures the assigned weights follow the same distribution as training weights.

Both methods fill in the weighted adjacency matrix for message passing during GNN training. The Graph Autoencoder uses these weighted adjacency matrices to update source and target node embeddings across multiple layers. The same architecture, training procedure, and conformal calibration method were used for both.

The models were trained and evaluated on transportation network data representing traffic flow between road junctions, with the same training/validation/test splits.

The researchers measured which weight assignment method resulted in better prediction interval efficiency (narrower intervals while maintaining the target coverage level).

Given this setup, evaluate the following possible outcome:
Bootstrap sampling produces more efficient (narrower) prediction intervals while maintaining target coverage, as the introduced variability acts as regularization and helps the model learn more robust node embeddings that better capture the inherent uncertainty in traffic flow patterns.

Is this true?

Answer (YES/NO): NO